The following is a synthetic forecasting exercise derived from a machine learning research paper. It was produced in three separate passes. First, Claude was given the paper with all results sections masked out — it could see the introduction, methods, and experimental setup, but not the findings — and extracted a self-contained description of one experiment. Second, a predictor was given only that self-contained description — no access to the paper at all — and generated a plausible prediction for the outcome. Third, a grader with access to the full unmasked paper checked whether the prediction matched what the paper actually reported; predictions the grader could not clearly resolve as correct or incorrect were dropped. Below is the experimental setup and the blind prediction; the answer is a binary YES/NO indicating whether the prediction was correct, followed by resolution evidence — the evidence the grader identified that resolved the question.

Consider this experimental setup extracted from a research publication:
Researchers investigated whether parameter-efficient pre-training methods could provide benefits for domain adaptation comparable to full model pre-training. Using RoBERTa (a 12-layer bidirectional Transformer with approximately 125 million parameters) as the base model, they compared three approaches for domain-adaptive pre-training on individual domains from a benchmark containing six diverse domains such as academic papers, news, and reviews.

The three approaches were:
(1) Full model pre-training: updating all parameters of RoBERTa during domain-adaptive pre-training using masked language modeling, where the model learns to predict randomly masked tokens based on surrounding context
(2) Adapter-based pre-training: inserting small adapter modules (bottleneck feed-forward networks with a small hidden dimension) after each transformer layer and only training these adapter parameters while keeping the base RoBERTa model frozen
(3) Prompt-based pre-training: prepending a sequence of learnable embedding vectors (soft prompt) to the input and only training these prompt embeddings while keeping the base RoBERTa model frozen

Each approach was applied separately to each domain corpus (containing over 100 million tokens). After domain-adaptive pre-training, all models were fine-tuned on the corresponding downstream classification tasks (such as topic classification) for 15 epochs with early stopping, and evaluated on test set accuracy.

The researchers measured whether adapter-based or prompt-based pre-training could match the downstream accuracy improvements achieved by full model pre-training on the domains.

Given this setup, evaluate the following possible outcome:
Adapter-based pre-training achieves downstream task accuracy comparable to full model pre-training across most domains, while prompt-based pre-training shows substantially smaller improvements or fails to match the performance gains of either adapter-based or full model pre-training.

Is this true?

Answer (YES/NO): NO